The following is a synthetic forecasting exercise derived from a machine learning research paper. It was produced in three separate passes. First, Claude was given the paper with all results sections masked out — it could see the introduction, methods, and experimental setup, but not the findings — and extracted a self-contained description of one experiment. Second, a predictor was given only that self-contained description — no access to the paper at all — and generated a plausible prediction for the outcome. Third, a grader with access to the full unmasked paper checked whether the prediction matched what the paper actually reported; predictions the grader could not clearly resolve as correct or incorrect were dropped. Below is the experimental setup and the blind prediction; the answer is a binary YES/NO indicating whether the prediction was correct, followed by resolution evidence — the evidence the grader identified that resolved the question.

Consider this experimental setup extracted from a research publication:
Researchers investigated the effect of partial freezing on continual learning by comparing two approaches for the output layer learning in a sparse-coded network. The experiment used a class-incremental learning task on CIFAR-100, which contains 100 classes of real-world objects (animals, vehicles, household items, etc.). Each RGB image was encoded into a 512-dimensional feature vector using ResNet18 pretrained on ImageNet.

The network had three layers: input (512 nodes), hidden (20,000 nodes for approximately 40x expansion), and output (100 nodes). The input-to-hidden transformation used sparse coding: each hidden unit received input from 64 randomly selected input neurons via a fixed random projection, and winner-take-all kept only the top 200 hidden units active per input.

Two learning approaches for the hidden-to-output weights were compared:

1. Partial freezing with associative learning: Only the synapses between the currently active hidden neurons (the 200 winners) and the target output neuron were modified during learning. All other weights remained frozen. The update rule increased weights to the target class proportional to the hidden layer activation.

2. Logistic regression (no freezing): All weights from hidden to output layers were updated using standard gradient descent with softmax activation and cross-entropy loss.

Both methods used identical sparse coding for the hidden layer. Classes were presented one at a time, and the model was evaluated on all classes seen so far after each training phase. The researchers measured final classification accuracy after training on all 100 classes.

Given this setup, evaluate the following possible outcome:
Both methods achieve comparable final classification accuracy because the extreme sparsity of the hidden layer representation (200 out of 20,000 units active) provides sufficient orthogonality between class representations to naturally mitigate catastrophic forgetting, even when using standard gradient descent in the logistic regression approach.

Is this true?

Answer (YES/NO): NO